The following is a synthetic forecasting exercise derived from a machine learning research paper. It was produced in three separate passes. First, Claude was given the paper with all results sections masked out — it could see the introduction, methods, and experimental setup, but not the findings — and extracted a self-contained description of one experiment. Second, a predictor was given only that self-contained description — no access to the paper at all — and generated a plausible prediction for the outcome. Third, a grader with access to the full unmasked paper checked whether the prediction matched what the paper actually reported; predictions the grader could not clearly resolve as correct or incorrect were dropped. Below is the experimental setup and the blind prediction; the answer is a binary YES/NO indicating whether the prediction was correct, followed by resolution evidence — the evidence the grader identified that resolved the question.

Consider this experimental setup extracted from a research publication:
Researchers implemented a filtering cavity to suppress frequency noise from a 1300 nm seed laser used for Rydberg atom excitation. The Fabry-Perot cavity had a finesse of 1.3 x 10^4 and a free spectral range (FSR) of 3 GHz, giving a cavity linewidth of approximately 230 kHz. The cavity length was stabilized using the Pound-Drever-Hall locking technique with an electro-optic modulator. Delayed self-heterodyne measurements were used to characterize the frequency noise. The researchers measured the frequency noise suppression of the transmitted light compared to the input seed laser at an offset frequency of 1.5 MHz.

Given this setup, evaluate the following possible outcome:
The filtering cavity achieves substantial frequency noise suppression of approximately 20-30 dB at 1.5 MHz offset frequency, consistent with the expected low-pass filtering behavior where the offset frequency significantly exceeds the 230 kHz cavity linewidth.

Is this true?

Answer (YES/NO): YES